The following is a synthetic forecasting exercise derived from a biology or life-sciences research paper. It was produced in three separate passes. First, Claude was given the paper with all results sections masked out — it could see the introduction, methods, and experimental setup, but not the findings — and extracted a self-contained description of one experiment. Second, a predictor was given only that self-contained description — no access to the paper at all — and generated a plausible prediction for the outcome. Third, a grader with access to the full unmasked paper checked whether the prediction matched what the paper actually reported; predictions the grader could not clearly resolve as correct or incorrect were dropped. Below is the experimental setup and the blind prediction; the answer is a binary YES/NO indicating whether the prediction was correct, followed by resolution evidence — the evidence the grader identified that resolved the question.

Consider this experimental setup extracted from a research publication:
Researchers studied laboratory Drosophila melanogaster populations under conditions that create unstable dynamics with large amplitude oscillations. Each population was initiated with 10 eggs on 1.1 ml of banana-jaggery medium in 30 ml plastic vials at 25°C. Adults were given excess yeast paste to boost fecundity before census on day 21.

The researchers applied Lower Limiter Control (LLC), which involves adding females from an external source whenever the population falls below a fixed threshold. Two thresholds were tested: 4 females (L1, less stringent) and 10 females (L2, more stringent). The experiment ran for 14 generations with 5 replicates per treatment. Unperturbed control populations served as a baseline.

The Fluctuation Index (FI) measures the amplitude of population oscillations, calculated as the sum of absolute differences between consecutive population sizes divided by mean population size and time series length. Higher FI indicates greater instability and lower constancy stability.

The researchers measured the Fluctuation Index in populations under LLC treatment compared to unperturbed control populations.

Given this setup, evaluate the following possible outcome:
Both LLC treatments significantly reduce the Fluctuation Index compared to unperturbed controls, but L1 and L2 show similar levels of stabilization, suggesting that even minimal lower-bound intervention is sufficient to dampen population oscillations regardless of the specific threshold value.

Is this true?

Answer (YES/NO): NO